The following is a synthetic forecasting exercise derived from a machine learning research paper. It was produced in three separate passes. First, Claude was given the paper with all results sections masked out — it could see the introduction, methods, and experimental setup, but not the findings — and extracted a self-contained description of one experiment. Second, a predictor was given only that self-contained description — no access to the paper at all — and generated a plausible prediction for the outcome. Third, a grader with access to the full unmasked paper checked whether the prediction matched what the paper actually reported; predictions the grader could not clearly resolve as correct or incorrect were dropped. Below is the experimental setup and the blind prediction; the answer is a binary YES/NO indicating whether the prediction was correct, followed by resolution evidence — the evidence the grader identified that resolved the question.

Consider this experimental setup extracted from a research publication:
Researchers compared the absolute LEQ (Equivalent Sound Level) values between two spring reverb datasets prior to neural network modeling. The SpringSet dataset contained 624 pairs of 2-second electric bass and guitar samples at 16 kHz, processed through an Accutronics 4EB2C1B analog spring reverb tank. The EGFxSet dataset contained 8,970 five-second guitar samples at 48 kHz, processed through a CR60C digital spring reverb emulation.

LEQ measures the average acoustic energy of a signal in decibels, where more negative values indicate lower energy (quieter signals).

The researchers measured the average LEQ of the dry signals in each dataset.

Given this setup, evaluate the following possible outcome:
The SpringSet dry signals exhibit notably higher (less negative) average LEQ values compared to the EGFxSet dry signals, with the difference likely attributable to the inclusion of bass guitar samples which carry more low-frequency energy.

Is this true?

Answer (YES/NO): NO